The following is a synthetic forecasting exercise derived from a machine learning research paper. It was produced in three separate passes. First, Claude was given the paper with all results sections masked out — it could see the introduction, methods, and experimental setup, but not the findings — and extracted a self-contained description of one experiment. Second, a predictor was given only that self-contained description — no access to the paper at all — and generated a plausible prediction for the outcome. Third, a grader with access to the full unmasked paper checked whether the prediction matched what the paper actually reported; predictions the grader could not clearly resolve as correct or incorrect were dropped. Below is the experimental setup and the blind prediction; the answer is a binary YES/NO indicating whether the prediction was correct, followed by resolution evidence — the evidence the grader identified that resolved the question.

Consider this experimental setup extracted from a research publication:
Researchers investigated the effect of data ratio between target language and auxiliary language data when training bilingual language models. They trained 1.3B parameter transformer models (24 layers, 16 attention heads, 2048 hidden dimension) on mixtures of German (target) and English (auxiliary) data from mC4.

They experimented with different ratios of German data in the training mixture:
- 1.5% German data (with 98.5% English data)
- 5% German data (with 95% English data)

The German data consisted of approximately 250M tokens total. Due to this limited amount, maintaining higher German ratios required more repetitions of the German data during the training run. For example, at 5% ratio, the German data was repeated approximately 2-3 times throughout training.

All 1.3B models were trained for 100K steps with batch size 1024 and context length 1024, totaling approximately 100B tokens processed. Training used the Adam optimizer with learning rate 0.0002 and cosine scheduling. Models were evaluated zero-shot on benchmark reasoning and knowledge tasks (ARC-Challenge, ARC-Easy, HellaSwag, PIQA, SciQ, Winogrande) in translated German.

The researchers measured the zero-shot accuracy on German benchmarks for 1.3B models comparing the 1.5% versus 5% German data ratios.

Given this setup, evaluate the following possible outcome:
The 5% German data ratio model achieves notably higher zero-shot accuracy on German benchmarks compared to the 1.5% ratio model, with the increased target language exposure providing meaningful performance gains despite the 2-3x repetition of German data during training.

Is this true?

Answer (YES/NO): NO